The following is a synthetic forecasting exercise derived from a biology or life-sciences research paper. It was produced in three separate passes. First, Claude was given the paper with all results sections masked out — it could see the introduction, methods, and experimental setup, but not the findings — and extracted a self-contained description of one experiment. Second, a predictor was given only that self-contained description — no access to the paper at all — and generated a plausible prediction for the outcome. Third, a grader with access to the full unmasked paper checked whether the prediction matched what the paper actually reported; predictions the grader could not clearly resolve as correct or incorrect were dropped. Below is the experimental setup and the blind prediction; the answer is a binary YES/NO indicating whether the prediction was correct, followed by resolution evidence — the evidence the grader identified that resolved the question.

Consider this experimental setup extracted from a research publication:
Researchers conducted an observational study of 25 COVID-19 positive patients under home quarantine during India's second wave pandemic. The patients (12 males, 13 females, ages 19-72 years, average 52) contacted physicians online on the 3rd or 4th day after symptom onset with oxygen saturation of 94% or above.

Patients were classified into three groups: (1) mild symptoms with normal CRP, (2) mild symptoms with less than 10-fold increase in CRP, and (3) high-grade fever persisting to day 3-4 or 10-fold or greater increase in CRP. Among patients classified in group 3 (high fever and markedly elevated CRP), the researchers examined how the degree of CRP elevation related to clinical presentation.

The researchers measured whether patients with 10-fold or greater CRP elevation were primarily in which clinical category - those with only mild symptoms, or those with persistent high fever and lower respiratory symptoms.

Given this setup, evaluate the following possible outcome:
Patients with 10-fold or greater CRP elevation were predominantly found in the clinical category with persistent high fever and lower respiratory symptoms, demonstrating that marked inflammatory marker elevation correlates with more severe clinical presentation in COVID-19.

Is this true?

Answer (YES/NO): YES